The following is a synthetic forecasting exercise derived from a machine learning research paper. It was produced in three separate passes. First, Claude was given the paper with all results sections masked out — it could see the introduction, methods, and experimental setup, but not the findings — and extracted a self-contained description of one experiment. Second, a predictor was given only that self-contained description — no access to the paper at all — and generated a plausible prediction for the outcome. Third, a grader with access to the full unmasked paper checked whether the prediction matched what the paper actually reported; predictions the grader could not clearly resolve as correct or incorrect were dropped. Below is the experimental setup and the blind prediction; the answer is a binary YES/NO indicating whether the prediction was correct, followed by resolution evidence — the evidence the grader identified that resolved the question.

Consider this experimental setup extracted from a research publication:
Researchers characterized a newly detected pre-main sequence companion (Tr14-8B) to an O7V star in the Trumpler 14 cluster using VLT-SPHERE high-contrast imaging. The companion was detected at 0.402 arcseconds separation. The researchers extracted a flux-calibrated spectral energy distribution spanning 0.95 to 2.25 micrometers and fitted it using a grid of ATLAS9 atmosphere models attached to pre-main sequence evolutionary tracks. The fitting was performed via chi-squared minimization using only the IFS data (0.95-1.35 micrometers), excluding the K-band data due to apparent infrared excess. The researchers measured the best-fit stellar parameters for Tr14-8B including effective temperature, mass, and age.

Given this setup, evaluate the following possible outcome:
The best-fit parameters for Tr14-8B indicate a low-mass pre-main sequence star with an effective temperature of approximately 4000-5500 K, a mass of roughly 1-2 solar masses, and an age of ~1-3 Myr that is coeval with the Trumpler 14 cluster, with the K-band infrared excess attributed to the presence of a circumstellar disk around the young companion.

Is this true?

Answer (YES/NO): NO